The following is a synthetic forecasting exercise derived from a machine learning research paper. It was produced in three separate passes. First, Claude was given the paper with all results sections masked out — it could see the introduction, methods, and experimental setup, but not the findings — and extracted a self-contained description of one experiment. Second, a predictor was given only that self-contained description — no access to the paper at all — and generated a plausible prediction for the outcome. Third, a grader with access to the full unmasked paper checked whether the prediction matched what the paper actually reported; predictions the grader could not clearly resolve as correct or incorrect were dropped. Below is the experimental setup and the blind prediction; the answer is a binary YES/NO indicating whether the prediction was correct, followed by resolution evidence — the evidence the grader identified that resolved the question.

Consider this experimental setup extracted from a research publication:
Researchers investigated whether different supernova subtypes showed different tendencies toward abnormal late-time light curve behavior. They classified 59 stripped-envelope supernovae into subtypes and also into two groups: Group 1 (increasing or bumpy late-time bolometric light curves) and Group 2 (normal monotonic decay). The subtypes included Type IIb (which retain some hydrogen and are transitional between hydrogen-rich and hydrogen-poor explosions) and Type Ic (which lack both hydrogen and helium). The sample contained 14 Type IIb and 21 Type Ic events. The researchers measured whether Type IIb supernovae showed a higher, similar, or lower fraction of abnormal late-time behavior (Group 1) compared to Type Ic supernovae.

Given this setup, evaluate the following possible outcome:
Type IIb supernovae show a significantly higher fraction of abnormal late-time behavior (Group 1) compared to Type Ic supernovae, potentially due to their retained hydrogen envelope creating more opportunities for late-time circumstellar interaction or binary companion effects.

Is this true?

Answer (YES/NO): NO